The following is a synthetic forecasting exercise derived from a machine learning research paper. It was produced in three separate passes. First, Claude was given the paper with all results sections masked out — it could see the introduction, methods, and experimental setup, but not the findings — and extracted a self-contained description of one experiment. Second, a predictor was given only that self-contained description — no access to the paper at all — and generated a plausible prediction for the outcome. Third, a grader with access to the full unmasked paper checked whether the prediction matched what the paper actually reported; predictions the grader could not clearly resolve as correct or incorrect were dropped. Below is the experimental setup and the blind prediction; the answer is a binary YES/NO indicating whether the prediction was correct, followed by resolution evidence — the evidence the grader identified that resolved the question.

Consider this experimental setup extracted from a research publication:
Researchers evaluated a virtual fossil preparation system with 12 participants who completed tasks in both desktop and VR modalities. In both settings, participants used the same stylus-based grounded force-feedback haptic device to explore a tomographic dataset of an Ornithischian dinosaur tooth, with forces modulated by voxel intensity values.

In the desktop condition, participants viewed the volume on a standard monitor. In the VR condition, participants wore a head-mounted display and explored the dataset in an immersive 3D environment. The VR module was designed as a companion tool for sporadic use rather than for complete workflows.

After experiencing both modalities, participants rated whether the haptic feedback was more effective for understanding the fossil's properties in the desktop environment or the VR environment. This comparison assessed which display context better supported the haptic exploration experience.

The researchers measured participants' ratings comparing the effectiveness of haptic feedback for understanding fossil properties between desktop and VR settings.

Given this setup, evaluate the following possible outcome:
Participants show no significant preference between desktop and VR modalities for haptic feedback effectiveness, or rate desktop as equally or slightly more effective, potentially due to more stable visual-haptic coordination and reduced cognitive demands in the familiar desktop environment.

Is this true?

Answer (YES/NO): YES